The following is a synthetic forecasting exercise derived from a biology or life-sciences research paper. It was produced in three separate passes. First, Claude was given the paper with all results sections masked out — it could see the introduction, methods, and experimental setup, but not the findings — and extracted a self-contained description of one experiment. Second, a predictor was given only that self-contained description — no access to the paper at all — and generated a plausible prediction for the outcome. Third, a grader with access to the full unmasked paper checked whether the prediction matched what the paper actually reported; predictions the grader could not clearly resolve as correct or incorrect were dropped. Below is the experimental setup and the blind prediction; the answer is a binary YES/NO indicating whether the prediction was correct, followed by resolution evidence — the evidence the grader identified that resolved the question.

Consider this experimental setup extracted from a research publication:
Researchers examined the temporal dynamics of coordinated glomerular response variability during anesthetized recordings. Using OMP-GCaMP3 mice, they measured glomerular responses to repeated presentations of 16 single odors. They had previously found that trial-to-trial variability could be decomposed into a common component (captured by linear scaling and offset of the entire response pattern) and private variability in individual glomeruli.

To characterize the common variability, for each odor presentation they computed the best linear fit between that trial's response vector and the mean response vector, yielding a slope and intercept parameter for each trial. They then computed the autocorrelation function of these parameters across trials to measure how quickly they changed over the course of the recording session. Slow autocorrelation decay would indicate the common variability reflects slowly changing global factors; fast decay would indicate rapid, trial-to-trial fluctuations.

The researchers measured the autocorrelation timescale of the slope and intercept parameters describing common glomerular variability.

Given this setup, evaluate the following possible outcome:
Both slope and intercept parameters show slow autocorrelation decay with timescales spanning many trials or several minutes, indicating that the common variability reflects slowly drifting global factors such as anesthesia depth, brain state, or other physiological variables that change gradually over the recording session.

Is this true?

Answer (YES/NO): YES